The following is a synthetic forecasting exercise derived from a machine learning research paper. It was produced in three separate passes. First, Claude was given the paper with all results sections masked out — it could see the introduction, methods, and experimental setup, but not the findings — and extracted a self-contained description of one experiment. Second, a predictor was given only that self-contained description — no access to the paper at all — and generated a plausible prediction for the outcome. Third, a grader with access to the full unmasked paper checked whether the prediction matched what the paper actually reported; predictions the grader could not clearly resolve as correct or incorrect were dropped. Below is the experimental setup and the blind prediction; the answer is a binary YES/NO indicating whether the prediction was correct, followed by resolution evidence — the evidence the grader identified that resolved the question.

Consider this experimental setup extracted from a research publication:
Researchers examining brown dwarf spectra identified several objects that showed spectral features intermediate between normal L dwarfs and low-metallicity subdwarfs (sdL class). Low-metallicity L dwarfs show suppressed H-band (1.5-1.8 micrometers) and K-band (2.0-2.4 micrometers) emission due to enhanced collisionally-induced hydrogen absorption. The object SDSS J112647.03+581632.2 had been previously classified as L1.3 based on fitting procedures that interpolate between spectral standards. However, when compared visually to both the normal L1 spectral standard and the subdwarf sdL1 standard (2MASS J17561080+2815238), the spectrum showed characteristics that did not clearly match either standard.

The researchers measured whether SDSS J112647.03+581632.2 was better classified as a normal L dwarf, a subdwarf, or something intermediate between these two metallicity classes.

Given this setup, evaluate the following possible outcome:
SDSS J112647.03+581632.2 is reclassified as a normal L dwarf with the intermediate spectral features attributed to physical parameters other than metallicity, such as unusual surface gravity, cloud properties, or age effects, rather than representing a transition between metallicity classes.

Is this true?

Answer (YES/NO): NO